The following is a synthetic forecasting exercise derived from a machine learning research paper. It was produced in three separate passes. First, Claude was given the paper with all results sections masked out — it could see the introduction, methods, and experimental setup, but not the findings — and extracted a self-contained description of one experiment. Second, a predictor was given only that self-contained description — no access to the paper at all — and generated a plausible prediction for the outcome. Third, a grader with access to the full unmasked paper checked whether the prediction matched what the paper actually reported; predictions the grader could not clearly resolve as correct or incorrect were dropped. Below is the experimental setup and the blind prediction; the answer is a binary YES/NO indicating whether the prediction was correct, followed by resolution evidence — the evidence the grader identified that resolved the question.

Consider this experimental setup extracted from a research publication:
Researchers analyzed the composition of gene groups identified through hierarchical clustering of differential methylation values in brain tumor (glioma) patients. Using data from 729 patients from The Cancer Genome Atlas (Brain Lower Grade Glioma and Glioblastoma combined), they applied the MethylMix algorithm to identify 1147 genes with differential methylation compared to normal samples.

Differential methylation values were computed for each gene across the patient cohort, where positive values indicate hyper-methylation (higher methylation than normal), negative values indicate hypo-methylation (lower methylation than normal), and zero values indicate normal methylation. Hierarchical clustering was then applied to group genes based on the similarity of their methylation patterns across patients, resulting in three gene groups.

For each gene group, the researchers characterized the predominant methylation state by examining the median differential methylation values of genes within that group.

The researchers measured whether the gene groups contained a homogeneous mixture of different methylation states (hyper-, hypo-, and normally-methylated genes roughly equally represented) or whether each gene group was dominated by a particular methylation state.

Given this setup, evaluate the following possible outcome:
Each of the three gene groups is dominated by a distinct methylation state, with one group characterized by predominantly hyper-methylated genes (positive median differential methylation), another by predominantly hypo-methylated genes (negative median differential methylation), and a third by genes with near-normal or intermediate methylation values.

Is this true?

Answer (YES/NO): YES